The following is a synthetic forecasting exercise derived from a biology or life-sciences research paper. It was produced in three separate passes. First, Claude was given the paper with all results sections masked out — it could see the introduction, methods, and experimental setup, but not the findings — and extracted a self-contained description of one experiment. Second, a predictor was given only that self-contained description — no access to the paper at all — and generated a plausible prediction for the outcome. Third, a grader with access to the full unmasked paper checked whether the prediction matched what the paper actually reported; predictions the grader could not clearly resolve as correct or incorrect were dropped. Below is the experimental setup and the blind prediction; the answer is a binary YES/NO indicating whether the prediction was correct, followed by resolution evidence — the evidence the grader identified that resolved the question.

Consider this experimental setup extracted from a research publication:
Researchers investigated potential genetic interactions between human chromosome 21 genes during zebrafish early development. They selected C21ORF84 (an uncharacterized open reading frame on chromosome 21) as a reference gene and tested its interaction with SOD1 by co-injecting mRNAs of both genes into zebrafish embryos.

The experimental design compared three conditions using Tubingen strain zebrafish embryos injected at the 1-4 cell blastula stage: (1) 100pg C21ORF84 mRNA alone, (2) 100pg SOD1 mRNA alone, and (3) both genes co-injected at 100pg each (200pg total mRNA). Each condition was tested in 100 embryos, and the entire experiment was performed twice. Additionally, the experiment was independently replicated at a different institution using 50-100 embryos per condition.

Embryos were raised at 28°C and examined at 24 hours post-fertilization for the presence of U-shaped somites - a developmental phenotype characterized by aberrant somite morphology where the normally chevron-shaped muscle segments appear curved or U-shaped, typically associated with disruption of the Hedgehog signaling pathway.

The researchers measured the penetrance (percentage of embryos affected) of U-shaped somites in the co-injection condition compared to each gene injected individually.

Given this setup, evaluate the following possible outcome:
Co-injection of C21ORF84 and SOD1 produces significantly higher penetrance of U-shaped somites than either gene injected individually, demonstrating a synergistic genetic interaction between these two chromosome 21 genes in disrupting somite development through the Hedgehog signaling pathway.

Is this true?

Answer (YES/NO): NO